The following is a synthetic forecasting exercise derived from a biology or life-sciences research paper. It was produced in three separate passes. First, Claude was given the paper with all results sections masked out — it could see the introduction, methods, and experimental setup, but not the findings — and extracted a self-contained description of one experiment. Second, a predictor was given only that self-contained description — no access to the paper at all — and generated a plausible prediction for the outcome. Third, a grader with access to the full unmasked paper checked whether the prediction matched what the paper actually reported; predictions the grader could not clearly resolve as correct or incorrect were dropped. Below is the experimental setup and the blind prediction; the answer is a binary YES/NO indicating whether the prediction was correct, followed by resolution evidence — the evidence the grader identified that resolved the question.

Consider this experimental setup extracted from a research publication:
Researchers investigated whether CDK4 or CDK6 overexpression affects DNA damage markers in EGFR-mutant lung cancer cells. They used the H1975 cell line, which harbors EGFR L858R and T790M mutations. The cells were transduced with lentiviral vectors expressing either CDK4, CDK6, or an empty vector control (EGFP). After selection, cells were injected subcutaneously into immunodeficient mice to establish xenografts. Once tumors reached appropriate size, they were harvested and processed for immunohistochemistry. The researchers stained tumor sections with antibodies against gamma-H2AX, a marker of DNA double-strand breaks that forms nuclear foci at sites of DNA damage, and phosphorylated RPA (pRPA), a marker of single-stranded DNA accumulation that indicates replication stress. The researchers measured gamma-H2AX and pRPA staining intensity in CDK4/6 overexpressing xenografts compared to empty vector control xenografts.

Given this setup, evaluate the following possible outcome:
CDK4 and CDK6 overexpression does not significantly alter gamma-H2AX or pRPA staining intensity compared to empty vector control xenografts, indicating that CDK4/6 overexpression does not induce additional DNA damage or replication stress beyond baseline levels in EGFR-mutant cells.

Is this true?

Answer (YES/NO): NO